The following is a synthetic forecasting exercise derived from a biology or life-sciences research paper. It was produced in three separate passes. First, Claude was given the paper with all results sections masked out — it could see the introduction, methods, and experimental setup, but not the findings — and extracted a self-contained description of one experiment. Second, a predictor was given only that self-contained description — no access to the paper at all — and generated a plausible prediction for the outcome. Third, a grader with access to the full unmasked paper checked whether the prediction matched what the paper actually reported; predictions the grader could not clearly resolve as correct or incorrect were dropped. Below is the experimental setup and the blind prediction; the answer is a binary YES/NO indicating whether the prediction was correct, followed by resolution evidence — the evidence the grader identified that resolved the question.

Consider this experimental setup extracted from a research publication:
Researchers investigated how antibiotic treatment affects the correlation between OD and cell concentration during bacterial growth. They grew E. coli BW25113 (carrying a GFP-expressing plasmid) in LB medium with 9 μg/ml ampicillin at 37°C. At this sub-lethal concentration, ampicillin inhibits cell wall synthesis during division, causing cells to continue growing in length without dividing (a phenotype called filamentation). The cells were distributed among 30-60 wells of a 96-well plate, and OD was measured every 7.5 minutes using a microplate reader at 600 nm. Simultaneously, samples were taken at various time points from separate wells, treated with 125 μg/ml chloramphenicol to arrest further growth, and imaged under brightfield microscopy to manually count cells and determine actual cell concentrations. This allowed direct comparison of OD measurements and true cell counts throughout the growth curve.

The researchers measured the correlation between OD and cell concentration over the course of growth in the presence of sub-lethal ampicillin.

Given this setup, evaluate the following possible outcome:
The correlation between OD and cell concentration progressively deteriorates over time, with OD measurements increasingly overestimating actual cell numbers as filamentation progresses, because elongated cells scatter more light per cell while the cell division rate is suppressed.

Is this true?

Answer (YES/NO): NO